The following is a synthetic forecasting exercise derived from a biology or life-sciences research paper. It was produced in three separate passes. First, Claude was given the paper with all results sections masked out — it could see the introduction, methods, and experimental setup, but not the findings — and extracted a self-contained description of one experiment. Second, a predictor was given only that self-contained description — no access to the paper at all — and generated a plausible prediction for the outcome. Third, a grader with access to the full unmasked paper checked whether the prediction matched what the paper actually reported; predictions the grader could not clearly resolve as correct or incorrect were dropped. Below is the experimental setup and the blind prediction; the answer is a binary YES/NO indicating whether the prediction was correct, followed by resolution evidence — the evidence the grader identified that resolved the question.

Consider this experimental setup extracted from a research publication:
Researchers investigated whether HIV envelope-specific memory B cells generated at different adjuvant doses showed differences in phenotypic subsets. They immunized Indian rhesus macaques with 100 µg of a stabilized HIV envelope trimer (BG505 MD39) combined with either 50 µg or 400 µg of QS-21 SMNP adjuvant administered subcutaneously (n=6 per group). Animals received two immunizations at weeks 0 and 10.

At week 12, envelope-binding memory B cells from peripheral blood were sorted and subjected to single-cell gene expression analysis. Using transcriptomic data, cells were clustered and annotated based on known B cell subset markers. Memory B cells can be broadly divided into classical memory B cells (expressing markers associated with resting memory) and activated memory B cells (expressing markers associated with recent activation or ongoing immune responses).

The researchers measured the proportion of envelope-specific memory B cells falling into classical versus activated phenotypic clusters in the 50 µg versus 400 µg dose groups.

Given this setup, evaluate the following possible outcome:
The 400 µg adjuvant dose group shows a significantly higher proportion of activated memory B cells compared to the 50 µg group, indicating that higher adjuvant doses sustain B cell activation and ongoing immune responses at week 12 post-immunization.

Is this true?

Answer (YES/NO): NO